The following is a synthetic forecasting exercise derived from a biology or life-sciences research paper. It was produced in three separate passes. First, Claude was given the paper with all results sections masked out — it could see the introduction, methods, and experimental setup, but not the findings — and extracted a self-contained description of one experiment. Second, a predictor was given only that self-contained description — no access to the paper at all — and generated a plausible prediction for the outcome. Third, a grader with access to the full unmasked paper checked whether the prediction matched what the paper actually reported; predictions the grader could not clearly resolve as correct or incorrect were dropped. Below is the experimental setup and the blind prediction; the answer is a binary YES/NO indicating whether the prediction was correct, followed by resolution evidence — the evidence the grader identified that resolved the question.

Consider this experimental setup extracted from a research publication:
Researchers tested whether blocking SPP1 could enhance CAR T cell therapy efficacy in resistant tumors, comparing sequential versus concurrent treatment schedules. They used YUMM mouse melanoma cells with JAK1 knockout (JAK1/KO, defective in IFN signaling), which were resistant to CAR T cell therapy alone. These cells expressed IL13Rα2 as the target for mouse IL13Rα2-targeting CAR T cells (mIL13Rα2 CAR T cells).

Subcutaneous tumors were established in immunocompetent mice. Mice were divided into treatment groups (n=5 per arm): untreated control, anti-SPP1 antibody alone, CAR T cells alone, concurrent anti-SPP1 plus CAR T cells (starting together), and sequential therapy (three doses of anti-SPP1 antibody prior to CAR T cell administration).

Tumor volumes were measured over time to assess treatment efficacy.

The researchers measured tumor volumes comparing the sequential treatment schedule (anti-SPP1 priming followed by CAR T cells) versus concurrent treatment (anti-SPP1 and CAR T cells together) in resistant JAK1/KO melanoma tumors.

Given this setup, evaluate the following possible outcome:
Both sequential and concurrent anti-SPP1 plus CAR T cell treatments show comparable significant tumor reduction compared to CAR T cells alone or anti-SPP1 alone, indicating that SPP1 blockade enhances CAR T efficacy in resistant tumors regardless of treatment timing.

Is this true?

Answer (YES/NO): NO